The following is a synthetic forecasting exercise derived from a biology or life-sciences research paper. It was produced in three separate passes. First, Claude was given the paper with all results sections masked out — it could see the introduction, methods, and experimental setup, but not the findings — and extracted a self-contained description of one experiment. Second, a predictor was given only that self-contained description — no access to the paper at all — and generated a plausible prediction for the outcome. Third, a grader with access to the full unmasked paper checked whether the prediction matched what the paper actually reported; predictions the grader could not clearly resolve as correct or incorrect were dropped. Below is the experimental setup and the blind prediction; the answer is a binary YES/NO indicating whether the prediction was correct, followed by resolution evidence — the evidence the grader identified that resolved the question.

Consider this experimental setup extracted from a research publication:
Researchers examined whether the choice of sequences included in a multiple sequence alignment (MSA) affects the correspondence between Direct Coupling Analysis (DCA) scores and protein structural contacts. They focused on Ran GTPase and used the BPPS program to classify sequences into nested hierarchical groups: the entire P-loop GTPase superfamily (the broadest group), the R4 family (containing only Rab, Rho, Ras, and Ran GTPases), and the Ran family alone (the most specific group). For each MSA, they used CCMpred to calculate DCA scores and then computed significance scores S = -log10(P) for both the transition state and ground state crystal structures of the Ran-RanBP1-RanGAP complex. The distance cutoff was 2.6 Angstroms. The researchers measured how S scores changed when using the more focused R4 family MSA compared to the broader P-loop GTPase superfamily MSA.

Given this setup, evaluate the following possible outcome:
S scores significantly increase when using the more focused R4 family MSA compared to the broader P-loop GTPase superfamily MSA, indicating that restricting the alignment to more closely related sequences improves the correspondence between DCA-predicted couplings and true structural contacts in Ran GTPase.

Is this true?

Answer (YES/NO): YES